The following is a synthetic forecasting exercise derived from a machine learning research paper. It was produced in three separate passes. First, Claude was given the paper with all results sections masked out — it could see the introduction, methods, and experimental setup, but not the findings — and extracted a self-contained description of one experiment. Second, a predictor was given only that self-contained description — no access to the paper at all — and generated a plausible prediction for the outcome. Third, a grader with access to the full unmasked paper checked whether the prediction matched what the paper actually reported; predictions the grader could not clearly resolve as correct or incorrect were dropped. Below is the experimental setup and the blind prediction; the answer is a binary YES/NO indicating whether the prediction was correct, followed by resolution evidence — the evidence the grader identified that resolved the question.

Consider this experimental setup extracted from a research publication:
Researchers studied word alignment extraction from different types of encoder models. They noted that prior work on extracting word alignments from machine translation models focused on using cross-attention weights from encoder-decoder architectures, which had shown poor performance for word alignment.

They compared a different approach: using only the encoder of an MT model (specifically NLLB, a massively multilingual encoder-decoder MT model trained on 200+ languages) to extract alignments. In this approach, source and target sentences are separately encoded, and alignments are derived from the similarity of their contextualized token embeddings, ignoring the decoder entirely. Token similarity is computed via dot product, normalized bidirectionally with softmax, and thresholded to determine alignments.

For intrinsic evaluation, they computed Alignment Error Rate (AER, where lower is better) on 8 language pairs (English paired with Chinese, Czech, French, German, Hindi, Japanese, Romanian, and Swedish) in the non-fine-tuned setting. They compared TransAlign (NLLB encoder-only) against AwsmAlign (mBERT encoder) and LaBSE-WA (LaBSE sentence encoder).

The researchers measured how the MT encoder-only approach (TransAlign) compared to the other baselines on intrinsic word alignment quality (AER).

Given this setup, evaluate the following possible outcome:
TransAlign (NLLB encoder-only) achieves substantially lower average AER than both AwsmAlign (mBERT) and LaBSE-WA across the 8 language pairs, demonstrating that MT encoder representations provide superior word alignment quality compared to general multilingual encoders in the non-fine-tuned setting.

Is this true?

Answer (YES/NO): NO